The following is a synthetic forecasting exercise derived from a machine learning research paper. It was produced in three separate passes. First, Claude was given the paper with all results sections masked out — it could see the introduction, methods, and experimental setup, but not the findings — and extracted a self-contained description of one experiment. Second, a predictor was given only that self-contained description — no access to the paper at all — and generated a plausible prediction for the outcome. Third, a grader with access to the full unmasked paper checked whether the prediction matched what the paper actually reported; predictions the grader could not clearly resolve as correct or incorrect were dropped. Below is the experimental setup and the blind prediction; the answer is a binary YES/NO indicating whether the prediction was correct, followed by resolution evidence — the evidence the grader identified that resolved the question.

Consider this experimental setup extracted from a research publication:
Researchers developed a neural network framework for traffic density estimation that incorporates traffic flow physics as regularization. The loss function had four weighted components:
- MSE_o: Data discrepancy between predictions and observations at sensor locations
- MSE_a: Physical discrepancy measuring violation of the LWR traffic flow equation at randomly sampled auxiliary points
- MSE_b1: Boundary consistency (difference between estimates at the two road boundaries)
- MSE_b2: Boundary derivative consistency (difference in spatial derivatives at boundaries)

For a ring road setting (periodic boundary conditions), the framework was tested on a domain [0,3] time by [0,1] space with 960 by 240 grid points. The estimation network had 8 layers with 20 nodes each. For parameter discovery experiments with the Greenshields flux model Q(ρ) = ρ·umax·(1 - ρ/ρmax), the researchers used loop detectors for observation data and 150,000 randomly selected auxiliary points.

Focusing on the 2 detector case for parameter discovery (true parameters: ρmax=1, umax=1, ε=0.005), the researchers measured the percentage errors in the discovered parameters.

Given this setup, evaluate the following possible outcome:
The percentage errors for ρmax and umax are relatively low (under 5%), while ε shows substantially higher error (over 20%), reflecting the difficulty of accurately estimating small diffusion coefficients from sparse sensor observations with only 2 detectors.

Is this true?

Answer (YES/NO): NO